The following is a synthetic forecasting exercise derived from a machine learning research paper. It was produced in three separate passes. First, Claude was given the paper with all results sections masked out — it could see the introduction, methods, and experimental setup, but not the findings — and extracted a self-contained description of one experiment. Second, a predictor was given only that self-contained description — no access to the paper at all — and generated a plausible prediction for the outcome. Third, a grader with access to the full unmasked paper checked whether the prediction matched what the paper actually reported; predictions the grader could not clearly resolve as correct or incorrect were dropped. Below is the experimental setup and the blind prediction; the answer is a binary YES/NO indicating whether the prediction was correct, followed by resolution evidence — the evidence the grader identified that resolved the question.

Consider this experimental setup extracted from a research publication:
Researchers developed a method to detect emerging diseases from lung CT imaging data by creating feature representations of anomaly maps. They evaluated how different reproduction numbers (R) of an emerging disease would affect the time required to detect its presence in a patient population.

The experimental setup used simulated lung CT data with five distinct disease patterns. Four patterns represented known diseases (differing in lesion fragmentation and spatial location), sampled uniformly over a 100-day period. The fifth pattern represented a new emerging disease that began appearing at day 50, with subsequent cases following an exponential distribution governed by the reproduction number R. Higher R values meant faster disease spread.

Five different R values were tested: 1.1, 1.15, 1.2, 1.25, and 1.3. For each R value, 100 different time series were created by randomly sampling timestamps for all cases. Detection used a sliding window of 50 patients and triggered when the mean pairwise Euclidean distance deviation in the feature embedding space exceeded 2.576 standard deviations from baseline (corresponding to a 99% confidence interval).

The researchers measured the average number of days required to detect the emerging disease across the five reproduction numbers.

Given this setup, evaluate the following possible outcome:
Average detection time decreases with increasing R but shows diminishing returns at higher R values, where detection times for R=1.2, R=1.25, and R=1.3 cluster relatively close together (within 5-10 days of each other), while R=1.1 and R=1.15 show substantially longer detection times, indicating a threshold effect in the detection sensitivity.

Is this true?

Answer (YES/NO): NO